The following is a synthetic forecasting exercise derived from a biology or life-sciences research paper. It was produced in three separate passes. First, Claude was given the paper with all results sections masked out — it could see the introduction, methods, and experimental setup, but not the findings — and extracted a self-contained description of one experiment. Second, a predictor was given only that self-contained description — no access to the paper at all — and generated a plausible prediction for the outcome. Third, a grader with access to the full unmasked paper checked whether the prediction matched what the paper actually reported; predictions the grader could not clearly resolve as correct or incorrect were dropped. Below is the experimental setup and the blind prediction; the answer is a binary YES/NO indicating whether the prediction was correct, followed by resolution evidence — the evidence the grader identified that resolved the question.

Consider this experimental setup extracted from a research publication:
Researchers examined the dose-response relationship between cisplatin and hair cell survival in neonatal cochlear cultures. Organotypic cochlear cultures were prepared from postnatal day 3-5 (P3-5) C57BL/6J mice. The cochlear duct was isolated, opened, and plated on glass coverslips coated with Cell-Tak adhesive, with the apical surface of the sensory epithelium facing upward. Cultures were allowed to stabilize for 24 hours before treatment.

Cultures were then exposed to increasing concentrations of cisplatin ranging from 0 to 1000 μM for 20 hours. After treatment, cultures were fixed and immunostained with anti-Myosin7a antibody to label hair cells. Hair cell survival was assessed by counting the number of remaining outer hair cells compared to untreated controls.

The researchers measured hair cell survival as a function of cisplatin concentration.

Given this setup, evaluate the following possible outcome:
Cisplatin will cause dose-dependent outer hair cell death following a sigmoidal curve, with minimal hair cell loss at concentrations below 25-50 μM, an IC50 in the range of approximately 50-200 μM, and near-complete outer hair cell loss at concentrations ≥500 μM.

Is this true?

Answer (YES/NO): NO